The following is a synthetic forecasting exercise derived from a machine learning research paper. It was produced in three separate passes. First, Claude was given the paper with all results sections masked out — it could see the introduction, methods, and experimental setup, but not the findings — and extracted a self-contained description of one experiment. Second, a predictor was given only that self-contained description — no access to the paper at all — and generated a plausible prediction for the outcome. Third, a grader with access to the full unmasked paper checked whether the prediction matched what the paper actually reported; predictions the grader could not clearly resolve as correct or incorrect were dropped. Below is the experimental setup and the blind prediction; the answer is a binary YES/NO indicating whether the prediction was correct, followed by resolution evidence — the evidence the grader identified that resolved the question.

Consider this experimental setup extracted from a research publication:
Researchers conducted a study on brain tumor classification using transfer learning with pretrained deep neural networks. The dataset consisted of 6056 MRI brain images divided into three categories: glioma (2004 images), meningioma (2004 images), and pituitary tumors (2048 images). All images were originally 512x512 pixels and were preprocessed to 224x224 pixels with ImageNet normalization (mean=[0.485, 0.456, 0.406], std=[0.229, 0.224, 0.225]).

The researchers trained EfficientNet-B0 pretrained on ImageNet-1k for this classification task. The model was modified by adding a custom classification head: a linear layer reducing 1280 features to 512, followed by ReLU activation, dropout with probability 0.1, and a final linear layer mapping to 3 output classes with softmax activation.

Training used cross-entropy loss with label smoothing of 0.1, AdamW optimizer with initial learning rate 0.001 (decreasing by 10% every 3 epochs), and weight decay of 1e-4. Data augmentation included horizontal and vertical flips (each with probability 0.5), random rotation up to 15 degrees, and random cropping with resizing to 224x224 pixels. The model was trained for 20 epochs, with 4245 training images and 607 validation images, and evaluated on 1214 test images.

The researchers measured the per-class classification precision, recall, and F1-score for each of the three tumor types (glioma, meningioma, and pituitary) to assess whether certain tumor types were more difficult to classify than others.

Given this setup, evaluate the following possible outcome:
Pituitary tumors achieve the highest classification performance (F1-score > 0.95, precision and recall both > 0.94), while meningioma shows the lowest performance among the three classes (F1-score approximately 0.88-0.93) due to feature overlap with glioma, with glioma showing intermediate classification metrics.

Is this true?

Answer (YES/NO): NO